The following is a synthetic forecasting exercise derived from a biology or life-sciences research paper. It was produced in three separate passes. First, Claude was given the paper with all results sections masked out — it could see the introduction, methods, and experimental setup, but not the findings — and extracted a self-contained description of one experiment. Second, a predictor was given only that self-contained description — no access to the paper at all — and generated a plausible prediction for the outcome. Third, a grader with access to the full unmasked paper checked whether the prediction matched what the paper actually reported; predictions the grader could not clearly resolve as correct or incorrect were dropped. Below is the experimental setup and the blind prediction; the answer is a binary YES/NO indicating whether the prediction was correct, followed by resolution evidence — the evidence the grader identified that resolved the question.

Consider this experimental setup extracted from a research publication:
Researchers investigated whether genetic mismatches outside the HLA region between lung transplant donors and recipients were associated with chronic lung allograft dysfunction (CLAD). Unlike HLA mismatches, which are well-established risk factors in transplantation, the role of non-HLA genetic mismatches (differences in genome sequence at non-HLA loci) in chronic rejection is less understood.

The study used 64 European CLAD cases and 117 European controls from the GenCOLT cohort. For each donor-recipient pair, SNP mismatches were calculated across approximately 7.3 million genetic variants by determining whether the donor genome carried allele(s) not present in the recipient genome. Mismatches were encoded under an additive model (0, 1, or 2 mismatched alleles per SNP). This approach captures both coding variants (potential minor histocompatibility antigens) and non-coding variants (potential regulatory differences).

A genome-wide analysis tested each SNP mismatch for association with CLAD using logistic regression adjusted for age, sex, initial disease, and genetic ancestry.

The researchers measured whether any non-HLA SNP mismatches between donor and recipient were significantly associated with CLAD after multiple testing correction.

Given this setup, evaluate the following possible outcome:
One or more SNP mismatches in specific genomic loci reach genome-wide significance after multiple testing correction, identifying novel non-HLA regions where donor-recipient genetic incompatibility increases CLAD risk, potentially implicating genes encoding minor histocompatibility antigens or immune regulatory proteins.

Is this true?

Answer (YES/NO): NO